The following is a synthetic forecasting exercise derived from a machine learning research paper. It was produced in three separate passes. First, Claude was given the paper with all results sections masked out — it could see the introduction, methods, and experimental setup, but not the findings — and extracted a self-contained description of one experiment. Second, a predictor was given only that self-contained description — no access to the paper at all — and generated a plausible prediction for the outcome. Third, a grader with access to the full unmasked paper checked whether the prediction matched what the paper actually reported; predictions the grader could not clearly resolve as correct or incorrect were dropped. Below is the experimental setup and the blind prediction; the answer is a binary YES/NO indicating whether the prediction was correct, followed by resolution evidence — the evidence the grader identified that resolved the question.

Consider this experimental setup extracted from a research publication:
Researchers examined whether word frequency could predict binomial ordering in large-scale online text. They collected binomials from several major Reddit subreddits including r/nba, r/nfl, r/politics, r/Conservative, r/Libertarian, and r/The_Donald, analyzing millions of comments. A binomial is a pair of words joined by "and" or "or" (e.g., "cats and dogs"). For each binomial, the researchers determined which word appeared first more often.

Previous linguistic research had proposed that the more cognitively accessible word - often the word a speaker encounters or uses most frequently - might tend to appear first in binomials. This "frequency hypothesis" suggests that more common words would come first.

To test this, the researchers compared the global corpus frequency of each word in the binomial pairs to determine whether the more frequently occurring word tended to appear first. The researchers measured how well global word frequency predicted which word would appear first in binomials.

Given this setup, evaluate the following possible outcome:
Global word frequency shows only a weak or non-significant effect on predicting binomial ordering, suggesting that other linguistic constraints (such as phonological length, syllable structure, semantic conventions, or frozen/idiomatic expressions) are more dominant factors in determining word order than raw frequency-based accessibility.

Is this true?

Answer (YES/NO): YES